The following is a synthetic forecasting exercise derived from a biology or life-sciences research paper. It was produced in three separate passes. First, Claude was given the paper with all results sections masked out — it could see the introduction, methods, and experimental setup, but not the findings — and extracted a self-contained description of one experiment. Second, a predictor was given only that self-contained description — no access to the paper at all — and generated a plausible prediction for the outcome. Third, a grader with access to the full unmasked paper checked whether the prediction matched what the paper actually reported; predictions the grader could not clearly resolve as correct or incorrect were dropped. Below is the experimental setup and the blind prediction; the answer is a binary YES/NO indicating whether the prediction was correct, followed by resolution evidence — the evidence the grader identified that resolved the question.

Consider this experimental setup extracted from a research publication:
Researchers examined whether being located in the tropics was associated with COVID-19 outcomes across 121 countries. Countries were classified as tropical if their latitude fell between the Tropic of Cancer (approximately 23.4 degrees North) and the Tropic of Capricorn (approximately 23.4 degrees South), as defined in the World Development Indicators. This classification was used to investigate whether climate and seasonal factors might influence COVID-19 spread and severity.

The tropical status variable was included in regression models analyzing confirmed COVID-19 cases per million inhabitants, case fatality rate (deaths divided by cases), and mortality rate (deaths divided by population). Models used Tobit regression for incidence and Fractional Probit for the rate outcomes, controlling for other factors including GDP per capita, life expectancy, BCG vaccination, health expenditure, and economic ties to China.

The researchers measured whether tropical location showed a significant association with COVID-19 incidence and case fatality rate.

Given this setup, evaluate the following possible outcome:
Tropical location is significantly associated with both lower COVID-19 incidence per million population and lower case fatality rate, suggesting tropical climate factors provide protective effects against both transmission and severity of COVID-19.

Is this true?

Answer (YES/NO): NO